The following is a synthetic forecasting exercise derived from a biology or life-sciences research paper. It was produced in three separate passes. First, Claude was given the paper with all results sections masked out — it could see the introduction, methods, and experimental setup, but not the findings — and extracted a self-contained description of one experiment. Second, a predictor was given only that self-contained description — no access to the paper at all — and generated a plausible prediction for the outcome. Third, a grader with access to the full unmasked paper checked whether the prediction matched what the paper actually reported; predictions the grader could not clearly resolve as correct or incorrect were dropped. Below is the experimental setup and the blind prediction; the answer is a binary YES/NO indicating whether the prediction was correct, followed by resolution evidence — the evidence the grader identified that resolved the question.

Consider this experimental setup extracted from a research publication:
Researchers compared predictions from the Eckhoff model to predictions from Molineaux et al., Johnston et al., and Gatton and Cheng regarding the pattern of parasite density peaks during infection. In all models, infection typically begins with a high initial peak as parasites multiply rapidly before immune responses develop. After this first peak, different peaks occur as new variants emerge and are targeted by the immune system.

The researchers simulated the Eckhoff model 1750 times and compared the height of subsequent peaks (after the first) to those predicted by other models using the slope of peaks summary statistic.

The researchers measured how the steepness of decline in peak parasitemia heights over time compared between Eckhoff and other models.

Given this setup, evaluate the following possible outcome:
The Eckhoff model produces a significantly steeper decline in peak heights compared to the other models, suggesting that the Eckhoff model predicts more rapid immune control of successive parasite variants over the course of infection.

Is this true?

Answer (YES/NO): YES